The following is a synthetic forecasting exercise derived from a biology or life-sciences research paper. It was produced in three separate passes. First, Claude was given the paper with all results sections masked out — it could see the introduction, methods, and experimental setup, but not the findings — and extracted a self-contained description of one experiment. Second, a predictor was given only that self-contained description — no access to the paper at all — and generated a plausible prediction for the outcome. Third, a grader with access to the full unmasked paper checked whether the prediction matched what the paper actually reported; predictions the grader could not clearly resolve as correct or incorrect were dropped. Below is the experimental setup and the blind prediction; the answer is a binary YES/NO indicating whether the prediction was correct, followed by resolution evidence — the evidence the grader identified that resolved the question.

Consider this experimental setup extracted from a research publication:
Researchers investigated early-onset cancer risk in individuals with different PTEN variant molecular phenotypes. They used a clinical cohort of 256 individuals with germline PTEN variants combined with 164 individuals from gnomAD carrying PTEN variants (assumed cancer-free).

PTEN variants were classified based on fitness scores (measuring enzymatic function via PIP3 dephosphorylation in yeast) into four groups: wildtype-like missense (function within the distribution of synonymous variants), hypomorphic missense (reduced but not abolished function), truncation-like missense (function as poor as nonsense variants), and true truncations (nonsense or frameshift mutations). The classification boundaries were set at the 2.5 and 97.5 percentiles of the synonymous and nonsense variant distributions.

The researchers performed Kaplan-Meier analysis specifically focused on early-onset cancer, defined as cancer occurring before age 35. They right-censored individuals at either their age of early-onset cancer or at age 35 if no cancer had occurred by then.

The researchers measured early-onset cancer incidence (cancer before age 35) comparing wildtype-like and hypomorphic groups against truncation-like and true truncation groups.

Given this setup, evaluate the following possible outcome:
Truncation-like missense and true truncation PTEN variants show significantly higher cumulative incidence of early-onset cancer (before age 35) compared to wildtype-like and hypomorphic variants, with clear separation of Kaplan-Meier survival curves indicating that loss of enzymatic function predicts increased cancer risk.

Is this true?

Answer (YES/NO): NO